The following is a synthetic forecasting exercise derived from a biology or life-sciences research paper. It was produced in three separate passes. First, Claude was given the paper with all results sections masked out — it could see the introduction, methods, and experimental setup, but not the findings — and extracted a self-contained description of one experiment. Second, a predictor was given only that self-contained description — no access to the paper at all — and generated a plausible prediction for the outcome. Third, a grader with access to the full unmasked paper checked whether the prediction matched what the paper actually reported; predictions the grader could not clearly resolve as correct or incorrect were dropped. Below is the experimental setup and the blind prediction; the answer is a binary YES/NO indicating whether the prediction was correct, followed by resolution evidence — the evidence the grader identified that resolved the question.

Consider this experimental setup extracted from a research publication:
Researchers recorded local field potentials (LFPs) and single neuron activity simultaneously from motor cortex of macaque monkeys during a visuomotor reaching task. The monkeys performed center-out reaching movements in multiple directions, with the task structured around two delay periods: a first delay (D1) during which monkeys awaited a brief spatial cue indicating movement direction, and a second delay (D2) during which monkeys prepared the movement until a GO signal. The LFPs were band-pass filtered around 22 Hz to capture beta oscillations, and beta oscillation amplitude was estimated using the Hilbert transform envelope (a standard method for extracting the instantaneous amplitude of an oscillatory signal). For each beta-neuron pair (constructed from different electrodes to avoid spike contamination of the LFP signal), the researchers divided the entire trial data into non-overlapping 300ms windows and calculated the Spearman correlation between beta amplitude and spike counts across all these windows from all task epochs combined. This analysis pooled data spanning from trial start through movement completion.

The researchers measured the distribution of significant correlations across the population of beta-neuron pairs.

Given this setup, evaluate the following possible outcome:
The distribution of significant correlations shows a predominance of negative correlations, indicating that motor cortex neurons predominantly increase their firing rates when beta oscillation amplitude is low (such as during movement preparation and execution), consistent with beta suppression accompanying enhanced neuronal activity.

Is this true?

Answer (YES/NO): YES